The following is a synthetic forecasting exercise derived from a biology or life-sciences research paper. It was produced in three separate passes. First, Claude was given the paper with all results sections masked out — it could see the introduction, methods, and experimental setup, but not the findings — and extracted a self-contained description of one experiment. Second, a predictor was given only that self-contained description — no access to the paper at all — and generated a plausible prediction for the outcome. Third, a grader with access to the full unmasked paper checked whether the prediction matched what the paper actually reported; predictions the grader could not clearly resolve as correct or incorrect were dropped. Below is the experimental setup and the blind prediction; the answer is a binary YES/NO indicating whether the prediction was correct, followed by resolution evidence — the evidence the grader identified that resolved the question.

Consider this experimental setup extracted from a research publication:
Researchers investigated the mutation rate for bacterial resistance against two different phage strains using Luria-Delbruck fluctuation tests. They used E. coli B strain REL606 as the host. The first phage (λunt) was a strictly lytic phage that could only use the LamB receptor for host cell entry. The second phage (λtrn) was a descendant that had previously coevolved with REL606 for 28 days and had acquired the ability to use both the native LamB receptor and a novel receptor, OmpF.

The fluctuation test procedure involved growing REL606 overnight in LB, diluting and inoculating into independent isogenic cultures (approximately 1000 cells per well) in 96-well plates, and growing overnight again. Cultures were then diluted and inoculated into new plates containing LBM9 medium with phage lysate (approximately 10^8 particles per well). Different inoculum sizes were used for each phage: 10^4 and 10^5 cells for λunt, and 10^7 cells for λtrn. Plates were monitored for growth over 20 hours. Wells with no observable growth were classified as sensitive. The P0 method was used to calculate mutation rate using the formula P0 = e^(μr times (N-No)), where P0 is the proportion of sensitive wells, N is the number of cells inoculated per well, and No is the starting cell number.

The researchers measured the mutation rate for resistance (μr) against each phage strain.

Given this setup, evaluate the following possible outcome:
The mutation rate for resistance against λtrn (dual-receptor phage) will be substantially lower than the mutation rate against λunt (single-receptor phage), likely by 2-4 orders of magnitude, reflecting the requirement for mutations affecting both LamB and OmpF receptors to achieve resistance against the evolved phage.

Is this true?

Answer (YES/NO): YES